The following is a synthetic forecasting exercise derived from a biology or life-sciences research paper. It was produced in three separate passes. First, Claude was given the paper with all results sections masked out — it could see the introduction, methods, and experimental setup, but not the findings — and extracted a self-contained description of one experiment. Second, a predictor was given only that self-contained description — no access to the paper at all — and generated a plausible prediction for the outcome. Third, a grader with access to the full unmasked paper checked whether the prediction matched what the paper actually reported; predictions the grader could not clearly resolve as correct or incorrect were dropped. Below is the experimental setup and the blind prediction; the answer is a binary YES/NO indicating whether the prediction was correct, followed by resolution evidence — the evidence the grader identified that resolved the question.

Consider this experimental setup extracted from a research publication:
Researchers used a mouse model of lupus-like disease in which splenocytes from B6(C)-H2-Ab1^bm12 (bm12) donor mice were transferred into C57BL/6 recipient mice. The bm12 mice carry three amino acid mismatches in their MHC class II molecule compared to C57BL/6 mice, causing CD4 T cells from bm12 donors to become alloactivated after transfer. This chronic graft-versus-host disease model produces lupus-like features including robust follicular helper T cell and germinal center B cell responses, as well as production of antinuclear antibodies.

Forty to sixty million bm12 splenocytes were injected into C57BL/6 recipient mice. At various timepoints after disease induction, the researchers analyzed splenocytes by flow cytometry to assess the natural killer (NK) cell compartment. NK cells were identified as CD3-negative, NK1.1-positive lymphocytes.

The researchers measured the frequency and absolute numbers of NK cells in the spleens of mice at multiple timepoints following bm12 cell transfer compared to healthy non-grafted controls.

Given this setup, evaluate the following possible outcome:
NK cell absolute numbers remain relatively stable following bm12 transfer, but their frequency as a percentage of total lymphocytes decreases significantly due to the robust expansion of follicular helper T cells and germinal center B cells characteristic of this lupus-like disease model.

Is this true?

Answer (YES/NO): NO